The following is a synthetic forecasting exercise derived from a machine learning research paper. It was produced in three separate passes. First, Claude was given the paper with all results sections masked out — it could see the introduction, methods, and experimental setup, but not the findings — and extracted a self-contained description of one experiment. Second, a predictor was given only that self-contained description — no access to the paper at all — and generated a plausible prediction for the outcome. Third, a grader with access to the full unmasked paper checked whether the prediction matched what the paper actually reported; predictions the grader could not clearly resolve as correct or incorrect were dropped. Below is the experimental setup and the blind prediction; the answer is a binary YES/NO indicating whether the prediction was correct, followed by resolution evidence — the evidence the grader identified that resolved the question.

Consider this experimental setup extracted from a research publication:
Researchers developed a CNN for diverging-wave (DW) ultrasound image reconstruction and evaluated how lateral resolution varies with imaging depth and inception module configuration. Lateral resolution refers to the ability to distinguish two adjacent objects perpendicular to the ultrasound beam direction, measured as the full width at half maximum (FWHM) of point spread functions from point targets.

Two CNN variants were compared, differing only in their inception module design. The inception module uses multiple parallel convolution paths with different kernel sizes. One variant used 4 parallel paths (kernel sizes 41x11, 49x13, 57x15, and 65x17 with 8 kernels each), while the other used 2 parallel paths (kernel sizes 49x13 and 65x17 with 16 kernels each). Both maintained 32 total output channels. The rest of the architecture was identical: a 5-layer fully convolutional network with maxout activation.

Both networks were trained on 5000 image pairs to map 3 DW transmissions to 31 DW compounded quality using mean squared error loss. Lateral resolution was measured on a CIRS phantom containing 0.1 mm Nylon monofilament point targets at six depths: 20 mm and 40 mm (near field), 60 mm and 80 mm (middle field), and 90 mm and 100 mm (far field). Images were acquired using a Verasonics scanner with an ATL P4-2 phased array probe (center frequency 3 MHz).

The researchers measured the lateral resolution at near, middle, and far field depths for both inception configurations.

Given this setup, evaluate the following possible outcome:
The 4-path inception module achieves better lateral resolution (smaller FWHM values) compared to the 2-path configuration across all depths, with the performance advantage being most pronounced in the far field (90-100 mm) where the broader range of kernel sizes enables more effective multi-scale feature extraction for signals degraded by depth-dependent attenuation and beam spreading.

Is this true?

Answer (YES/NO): YES